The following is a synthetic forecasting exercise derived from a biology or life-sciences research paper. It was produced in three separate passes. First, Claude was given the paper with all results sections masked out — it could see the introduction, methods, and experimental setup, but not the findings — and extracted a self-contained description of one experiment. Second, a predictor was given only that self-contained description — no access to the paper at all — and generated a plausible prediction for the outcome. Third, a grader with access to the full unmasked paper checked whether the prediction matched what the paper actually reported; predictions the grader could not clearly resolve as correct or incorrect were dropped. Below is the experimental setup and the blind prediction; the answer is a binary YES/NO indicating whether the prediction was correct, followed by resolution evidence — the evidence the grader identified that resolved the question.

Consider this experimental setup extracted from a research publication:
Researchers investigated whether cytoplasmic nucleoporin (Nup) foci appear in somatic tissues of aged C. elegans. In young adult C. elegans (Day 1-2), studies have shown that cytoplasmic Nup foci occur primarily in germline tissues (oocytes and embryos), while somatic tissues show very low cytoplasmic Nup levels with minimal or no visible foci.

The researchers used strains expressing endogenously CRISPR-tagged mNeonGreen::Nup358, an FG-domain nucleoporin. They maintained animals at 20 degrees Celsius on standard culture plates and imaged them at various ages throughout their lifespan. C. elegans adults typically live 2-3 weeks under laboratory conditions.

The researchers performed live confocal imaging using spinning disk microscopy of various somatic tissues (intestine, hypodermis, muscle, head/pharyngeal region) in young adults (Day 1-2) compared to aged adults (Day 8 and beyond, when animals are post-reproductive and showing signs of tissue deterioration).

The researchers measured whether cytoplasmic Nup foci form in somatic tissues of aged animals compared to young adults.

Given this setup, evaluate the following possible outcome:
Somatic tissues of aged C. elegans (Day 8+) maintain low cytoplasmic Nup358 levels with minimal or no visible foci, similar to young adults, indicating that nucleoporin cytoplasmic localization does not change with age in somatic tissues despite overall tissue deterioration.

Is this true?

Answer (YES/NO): NO